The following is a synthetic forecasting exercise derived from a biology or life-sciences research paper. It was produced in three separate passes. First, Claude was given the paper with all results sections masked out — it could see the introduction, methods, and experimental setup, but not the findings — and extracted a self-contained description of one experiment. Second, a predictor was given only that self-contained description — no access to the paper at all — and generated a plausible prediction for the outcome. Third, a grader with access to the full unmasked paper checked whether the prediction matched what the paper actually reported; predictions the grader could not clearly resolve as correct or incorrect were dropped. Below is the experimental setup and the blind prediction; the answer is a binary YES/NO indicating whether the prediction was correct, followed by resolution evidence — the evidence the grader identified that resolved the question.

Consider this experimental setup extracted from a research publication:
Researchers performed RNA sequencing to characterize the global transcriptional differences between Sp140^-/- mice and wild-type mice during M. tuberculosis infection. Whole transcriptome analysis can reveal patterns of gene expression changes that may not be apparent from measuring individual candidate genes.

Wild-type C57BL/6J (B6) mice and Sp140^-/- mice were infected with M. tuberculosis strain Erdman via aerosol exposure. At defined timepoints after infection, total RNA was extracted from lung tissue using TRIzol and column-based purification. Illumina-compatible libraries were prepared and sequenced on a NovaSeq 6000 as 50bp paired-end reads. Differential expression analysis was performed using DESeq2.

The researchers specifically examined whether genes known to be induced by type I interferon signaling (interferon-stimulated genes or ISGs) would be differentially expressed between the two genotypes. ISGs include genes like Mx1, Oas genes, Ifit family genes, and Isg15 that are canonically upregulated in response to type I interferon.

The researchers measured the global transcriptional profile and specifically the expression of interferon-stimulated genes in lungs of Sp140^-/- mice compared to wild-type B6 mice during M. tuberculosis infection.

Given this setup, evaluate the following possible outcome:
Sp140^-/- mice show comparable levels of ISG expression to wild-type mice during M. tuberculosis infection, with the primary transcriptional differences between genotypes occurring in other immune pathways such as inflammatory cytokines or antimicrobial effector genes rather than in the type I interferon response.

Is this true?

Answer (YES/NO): NO